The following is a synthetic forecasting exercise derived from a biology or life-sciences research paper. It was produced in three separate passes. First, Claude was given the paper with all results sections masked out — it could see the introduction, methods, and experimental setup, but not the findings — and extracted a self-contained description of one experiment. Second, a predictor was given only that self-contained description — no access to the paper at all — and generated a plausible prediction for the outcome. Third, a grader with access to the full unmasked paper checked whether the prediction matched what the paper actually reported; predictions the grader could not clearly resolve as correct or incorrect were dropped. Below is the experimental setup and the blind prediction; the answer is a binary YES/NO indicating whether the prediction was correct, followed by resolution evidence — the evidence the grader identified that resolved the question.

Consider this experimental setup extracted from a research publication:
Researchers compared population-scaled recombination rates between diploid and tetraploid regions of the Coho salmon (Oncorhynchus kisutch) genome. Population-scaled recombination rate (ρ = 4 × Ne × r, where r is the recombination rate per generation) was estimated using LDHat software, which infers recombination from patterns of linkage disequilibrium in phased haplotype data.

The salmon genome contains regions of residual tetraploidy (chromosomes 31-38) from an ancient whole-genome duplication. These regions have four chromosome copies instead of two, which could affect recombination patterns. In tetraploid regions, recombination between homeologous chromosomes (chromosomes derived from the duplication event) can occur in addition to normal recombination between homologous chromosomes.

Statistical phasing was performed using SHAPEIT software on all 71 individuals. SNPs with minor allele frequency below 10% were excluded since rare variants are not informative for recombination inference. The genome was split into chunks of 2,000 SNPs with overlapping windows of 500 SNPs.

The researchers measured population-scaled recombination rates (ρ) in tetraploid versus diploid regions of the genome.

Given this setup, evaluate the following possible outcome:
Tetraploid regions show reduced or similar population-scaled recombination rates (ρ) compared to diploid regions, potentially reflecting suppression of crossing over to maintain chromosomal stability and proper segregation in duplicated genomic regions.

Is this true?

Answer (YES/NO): YES